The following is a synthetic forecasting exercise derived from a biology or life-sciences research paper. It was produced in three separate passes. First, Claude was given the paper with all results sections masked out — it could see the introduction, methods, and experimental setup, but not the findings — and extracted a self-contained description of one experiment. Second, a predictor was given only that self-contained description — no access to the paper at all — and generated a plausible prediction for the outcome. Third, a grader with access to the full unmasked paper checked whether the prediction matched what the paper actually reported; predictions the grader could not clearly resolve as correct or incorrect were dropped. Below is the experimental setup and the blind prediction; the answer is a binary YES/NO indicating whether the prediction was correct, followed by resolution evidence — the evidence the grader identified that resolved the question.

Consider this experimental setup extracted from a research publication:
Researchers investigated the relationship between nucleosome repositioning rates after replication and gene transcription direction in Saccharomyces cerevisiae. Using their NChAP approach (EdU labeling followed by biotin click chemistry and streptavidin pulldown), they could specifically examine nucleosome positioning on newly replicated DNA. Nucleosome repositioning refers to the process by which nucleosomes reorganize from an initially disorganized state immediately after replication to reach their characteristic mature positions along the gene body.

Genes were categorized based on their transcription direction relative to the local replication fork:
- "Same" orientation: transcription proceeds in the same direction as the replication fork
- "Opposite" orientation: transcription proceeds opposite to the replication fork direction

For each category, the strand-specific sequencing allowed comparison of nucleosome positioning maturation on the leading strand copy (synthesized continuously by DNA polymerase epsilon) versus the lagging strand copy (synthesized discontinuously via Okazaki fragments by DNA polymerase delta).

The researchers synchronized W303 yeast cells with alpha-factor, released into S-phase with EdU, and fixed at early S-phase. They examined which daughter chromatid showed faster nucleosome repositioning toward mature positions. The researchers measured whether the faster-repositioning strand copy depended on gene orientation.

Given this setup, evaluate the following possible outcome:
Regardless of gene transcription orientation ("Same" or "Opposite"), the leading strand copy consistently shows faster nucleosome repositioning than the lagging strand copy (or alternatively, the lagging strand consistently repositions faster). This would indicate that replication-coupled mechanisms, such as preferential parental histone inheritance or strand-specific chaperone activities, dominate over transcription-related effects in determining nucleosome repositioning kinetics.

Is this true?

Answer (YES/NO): NO